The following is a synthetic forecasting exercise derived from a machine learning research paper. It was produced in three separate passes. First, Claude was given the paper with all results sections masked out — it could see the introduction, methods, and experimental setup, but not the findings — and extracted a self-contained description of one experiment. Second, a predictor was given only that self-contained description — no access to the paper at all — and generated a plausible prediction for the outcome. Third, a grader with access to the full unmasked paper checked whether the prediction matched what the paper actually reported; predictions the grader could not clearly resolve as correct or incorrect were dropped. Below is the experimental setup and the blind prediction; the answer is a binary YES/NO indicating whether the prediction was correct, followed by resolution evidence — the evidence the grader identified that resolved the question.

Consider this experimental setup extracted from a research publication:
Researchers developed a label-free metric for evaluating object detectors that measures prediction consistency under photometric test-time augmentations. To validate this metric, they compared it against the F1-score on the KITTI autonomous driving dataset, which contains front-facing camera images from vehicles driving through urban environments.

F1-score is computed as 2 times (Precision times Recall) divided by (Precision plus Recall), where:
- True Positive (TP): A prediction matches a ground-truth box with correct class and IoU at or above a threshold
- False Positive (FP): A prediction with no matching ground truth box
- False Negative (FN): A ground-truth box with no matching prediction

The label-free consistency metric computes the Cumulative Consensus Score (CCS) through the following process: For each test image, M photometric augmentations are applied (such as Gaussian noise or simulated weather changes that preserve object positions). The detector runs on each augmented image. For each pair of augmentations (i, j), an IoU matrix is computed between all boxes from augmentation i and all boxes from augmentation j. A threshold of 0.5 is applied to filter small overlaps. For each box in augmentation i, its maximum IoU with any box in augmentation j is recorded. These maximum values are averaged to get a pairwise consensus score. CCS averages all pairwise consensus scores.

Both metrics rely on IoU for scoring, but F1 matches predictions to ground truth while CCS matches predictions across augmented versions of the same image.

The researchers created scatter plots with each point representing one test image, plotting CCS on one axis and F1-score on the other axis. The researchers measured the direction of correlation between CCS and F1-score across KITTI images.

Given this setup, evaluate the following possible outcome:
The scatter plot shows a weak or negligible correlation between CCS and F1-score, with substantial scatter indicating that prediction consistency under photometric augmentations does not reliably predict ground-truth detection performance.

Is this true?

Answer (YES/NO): NO